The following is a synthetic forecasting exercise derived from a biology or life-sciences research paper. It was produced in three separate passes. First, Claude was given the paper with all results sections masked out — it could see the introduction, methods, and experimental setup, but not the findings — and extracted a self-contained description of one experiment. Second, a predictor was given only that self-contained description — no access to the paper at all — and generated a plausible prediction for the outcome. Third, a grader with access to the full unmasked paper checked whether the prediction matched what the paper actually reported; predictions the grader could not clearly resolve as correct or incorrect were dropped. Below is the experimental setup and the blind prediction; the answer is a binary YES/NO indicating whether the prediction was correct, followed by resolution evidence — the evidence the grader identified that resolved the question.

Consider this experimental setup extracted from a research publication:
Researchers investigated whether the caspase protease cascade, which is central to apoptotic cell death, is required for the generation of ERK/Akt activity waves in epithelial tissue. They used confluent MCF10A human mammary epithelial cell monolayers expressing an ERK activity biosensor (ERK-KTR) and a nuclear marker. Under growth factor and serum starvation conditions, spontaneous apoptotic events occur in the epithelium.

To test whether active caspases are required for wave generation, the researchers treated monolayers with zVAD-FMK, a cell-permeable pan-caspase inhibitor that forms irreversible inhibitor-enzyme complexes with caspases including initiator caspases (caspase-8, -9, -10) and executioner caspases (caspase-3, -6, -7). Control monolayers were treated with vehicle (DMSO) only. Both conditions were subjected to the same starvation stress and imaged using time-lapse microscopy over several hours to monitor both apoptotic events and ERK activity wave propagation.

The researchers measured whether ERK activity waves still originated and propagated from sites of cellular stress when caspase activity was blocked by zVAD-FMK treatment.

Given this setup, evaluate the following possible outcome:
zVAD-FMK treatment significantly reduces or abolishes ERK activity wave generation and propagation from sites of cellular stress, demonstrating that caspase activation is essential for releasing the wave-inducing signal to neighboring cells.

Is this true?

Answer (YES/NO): NO